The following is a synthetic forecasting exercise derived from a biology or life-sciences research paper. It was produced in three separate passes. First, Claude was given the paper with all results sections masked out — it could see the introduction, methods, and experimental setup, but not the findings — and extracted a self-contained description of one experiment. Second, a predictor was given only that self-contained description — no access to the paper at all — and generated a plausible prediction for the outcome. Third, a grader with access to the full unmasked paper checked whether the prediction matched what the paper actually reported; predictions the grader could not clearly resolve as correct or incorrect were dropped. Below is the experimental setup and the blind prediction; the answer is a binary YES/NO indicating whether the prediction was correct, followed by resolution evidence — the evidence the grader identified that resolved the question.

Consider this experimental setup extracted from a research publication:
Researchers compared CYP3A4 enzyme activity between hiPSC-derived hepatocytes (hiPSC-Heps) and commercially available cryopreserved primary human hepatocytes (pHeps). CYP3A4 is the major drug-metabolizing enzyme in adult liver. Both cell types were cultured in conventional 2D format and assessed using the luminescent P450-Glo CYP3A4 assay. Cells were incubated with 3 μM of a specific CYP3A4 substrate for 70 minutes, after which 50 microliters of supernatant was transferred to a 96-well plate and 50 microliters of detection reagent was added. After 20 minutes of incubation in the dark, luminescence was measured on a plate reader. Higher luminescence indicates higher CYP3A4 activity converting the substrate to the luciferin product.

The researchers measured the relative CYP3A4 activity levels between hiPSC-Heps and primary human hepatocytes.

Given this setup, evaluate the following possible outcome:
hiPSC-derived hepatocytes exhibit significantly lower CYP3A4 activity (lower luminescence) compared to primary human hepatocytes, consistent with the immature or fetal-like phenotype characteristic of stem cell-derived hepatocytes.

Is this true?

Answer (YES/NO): YES